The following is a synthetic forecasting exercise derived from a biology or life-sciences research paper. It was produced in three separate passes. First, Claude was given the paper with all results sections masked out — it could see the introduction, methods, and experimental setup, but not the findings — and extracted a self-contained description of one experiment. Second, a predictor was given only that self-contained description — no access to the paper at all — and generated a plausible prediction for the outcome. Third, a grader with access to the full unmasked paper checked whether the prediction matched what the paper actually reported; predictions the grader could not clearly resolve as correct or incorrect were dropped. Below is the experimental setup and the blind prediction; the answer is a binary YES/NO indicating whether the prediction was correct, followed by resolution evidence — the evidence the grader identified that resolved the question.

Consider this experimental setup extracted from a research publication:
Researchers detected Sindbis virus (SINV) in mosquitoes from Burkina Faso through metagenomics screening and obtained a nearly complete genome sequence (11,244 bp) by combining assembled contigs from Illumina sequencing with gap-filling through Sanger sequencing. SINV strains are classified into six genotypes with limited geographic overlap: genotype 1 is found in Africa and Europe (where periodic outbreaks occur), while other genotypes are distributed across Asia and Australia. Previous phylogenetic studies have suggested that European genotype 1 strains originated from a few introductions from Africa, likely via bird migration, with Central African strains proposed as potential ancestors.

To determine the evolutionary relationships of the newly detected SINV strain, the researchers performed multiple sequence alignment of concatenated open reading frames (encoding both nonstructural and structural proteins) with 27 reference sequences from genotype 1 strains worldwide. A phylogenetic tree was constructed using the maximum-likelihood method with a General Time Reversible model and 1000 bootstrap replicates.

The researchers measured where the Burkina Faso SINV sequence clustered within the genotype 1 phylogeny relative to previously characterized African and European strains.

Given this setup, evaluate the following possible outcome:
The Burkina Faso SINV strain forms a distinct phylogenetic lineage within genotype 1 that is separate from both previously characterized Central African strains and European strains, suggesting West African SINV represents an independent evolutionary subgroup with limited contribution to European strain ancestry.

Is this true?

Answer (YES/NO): NO